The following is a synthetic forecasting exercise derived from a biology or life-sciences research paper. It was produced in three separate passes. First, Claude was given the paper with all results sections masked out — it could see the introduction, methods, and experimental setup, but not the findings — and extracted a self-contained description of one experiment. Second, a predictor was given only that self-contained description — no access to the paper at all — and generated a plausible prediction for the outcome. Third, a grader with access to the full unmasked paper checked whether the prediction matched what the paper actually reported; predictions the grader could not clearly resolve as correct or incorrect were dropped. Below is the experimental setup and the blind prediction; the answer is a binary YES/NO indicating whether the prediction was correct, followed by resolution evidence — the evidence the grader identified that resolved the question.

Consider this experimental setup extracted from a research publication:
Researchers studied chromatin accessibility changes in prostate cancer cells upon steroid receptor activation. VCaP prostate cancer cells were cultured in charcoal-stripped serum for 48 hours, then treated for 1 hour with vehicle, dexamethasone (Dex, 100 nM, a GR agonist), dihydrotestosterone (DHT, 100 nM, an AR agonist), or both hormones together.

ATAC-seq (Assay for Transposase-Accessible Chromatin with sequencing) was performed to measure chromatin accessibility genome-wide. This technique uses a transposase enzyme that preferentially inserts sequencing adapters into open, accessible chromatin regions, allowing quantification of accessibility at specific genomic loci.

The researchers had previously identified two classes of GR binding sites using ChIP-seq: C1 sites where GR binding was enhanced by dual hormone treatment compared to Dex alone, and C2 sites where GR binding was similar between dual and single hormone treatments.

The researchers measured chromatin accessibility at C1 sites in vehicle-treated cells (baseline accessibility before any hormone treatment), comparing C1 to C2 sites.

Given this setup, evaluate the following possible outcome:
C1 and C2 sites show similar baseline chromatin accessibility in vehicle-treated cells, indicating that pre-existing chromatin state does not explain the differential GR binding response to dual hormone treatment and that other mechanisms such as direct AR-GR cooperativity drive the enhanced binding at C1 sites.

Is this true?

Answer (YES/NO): NO